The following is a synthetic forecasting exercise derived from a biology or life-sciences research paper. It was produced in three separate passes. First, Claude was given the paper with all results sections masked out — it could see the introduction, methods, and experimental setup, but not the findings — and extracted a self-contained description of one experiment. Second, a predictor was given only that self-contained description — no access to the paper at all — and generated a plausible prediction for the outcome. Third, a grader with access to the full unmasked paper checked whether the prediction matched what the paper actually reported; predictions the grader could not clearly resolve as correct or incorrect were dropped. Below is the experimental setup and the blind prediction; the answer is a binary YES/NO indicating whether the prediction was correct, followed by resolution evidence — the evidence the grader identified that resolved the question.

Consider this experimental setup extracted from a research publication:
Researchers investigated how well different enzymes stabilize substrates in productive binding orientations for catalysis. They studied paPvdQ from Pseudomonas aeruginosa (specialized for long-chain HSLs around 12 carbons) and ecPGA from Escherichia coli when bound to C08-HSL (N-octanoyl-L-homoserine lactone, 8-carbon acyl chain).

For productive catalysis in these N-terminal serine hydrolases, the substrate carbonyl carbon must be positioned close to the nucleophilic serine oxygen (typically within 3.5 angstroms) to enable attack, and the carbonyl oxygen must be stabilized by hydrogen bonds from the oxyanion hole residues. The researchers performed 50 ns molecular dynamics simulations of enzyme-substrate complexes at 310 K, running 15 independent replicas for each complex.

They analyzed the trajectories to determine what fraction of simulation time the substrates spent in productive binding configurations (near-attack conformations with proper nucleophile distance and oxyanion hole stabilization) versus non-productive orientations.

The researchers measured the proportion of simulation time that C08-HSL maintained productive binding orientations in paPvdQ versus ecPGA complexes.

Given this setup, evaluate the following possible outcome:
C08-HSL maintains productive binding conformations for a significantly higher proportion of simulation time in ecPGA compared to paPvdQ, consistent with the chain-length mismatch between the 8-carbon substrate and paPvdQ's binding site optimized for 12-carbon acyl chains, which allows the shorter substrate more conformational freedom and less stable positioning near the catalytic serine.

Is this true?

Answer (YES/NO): NO